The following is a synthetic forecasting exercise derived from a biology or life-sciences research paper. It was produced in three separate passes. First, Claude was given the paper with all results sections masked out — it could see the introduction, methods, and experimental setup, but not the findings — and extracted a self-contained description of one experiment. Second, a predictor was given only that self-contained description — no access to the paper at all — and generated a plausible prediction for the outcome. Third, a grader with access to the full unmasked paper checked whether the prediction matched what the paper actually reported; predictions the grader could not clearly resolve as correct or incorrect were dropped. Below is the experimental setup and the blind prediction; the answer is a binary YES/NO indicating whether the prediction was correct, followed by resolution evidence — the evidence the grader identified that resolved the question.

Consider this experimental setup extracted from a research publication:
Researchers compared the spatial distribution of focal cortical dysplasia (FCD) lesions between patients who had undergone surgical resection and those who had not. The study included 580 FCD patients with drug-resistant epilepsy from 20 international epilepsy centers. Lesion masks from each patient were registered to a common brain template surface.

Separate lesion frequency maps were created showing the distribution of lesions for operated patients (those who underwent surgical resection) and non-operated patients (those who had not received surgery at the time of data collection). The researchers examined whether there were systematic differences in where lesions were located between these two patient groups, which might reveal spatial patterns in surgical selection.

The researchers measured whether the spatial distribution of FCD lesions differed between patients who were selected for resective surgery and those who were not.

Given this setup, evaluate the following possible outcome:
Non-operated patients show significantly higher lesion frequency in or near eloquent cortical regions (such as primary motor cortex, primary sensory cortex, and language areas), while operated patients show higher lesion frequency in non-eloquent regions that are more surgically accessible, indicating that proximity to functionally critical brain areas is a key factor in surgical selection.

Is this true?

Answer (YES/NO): YES